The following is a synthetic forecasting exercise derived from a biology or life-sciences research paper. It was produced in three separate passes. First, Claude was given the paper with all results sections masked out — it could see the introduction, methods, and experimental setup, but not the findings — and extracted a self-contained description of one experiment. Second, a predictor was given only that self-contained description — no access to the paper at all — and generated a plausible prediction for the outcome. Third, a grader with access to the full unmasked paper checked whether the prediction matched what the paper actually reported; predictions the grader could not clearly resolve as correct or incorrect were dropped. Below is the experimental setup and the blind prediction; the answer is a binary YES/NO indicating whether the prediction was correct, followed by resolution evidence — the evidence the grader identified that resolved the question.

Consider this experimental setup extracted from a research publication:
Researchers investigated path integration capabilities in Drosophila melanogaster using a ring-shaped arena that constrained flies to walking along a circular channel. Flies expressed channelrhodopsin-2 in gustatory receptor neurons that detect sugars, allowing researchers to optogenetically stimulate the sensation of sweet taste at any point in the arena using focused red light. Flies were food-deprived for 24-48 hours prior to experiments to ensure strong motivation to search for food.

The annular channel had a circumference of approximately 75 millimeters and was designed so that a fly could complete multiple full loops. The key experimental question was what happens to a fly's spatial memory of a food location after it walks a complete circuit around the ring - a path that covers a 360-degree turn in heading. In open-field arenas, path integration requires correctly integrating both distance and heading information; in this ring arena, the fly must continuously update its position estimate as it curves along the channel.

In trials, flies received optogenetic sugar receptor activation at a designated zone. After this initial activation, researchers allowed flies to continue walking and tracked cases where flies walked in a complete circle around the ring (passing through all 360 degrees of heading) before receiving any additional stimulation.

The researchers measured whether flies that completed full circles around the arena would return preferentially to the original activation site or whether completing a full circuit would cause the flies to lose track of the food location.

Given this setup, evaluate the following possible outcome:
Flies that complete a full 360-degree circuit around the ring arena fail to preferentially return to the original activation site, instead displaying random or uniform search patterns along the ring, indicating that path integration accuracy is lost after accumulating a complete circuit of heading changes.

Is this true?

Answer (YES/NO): NO